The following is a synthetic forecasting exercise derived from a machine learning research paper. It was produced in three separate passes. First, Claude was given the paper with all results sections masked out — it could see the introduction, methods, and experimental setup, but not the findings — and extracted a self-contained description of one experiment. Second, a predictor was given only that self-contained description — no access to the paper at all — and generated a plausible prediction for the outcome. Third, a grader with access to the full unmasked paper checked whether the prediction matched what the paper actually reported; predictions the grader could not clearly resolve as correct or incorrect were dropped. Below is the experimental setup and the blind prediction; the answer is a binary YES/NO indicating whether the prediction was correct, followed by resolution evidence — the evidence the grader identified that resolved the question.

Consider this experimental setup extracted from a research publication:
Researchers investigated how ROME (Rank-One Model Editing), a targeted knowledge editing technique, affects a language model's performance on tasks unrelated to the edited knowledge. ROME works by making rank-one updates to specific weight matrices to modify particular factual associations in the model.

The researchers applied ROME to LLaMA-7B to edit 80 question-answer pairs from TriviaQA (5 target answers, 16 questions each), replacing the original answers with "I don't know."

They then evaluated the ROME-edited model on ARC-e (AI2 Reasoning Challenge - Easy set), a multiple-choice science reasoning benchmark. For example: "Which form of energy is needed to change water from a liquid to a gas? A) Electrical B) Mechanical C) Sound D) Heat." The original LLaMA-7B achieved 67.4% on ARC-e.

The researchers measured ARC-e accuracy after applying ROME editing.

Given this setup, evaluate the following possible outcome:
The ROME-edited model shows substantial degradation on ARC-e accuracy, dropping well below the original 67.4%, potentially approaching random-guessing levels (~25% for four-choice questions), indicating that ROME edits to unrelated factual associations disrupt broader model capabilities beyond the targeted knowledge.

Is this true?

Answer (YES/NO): NO